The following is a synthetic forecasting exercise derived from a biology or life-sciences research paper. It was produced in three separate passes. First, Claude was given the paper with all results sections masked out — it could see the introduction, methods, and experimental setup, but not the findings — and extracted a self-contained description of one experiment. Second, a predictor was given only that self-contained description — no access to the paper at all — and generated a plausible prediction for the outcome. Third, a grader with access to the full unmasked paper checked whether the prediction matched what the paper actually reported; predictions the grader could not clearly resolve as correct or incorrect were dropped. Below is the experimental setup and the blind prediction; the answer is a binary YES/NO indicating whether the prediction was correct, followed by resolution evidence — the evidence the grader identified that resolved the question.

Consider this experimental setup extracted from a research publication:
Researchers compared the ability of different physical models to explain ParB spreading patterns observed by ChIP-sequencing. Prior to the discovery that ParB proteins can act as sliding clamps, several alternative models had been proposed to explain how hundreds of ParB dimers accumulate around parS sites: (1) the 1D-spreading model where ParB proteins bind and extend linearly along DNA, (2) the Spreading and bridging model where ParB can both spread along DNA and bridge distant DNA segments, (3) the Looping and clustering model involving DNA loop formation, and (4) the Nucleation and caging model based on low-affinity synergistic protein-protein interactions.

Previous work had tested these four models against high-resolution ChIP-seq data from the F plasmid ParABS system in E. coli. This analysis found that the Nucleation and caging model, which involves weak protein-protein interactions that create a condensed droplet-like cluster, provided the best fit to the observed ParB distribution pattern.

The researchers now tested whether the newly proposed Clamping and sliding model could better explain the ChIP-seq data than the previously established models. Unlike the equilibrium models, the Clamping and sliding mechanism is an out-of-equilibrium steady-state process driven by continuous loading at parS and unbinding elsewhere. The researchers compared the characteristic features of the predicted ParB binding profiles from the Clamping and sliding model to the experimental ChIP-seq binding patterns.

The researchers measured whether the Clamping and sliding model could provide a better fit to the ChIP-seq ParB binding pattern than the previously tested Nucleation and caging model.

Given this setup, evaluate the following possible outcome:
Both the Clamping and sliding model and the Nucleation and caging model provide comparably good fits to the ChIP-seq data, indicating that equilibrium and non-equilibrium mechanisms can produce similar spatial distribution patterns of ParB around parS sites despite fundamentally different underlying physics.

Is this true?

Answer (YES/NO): NO